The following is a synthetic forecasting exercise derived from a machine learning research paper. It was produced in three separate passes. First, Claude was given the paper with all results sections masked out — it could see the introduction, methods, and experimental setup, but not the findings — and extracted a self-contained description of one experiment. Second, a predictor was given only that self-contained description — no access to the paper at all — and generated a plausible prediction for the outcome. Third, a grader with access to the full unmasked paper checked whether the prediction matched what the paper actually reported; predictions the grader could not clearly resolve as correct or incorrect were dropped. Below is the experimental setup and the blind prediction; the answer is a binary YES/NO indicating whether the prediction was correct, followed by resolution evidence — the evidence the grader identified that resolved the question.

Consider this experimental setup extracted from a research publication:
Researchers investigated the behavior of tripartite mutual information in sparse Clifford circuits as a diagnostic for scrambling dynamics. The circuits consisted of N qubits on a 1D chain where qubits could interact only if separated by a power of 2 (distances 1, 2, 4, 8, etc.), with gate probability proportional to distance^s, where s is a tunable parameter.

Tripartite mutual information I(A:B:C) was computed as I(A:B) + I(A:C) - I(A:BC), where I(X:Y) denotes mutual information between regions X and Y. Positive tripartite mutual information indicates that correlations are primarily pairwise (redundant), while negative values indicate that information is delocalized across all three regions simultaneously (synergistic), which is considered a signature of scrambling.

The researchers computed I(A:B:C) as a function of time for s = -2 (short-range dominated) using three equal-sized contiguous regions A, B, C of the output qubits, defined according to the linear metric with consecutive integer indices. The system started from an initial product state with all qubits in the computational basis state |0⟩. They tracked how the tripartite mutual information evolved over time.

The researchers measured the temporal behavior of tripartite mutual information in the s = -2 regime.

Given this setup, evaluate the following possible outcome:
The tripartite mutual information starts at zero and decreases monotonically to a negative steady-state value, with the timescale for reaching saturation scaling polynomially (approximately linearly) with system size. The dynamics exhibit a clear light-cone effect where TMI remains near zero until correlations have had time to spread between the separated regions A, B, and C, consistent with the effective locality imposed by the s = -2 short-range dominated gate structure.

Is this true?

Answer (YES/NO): YES